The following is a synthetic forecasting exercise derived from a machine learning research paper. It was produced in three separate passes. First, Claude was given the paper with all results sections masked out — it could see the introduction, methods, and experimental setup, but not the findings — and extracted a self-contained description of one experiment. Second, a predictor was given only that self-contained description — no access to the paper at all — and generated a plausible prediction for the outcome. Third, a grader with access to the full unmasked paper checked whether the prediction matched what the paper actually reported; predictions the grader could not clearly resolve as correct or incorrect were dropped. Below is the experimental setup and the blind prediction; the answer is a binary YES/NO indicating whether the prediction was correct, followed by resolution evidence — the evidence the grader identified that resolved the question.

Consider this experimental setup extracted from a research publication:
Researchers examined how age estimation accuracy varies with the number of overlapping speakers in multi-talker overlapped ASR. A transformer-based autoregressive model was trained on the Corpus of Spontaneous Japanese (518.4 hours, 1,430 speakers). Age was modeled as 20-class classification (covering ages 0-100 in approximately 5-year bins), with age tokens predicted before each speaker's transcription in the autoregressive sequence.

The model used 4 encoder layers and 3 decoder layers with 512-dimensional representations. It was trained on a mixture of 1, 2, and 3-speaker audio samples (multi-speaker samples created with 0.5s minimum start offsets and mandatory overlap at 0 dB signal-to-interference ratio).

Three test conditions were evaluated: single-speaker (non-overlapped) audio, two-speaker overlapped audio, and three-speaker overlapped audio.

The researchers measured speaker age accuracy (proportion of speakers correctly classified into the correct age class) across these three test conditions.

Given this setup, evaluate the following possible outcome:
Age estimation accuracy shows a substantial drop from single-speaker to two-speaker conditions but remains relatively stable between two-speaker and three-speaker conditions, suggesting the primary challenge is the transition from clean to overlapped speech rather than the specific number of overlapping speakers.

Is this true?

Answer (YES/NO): NO